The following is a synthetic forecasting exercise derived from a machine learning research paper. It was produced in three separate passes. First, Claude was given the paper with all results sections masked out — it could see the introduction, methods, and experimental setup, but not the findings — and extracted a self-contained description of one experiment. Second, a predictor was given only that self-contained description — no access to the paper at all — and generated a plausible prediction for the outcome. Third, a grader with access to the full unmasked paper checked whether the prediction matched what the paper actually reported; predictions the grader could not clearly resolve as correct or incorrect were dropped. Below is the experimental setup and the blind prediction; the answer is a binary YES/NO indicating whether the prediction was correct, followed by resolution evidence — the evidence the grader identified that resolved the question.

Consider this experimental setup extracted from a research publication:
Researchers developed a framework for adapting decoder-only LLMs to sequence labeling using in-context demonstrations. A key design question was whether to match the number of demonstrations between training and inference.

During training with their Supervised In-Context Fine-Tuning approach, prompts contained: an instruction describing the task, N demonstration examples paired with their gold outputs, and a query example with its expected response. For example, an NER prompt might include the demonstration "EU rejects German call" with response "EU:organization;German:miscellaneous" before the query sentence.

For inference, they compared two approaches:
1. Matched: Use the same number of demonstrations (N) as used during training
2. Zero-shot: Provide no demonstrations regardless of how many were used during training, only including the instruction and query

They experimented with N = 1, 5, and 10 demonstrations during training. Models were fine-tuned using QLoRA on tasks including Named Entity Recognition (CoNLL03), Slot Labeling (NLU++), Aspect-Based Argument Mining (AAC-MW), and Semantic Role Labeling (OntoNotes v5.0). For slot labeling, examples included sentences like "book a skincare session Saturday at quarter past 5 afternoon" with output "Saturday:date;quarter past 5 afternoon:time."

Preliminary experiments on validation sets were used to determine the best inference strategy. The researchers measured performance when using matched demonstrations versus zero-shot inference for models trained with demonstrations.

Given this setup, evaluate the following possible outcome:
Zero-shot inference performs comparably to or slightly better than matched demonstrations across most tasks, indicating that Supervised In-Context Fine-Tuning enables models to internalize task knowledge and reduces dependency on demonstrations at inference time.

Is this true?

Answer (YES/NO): NO